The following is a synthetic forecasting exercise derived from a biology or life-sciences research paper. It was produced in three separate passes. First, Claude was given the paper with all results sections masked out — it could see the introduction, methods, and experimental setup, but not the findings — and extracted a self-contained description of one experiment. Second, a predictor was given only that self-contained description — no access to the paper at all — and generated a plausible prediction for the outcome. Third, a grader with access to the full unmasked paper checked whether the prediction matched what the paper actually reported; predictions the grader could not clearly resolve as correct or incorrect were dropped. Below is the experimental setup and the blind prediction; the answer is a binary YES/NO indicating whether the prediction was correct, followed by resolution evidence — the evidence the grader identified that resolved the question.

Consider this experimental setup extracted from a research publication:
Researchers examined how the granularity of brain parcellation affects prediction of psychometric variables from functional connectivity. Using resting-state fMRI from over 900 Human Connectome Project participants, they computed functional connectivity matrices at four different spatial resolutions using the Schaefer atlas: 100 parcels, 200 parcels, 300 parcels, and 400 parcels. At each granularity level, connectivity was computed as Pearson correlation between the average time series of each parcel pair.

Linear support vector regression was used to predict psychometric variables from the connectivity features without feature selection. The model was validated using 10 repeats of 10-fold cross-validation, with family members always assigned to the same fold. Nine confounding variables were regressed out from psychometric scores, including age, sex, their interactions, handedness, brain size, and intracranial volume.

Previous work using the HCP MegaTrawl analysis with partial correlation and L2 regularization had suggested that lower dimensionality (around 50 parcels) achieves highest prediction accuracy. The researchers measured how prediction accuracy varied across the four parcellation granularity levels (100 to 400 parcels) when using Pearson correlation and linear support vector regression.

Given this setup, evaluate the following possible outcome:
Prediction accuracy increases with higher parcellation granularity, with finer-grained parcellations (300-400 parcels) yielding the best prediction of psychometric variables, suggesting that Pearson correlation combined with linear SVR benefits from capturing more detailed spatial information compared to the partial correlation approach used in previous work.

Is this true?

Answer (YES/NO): NO